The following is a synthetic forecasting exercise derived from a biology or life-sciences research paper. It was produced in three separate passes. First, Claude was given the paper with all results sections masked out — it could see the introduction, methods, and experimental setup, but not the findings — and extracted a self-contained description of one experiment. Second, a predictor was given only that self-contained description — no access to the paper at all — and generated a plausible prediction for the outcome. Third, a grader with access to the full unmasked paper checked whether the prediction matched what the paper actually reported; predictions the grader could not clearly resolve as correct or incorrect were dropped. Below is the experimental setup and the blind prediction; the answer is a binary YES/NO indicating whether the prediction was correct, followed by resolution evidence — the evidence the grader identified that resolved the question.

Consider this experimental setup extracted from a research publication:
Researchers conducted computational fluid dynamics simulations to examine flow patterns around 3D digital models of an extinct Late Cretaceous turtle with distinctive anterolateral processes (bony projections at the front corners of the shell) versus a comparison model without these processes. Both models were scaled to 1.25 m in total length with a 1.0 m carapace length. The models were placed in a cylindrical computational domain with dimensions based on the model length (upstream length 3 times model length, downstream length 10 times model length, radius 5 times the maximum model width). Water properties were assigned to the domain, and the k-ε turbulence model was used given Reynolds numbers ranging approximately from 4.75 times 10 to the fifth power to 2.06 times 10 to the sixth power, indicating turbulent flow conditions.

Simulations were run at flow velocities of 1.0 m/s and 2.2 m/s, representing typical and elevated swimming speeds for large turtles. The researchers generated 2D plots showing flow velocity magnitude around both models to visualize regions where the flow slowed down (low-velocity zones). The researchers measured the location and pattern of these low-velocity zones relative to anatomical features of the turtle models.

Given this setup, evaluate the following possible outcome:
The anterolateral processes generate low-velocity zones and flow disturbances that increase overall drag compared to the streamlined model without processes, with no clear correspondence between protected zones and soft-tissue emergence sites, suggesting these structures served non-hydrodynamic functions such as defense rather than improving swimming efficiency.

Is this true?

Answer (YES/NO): NO